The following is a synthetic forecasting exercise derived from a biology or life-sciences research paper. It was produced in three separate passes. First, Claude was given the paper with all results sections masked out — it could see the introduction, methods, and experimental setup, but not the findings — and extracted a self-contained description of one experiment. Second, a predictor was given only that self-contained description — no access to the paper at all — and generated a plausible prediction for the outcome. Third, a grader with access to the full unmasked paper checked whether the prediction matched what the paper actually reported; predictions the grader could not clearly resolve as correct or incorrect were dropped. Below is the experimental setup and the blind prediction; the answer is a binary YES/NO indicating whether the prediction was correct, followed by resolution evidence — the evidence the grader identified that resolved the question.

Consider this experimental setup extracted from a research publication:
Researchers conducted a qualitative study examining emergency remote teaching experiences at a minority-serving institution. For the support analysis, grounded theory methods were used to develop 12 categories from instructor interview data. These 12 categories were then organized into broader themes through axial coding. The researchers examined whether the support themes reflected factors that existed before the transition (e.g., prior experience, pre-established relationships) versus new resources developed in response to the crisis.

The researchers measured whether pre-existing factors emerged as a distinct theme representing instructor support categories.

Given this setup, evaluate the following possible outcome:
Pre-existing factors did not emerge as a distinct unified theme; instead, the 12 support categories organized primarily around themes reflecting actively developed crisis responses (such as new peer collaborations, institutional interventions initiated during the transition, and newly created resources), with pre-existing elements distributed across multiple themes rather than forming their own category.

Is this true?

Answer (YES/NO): NO